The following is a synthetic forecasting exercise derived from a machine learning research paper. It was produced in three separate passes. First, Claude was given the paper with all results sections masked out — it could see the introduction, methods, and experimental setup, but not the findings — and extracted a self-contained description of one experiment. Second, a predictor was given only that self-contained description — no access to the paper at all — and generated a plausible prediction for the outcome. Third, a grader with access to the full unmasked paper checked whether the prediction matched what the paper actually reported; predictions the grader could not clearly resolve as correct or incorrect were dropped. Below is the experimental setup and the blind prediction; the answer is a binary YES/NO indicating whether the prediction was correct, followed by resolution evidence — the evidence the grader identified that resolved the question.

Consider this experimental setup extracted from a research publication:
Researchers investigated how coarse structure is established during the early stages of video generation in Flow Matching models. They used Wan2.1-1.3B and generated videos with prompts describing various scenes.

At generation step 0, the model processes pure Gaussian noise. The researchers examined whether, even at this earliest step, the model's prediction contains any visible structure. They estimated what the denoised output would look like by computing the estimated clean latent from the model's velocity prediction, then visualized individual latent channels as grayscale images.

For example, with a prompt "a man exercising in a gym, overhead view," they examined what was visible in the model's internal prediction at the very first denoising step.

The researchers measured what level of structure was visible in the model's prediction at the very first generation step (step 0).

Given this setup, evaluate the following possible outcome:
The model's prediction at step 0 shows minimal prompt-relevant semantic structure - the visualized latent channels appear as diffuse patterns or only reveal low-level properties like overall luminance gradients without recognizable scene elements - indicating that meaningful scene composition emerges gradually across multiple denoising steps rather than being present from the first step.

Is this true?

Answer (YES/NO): NO